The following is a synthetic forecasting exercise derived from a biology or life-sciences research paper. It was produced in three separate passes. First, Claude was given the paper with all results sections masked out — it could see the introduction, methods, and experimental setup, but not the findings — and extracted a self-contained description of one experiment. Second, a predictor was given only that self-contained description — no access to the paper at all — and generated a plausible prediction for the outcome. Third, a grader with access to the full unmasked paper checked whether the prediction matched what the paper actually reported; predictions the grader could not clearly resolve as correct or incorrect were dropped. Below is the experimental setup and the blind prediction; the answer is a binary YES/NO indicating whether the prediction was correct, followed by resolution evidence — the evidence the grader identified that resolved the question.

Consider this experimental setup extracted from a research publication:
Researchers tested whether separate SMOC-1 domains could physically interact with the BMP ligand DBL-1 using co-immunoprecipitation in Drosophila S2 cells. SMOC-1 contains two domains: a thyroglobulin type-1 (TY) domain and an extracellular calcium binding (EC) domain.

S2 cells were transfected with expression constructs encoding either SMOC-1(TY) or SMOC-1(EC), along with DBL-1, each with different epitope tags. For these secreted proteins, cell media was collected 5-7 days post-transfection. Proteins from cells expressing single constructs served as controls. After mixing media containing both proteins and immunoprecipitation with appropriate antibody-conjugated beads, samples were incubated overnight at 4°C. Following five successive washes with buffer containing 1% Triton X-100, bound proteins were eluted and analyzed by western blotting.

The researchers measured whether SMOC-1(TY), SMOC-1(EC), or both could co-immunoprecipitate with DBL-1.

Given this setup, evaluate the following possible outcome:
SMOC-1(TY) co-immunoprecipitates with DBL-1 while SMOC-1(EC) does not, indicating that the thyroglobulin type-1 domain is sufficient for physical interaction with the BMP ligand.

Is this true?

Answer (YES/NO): NO